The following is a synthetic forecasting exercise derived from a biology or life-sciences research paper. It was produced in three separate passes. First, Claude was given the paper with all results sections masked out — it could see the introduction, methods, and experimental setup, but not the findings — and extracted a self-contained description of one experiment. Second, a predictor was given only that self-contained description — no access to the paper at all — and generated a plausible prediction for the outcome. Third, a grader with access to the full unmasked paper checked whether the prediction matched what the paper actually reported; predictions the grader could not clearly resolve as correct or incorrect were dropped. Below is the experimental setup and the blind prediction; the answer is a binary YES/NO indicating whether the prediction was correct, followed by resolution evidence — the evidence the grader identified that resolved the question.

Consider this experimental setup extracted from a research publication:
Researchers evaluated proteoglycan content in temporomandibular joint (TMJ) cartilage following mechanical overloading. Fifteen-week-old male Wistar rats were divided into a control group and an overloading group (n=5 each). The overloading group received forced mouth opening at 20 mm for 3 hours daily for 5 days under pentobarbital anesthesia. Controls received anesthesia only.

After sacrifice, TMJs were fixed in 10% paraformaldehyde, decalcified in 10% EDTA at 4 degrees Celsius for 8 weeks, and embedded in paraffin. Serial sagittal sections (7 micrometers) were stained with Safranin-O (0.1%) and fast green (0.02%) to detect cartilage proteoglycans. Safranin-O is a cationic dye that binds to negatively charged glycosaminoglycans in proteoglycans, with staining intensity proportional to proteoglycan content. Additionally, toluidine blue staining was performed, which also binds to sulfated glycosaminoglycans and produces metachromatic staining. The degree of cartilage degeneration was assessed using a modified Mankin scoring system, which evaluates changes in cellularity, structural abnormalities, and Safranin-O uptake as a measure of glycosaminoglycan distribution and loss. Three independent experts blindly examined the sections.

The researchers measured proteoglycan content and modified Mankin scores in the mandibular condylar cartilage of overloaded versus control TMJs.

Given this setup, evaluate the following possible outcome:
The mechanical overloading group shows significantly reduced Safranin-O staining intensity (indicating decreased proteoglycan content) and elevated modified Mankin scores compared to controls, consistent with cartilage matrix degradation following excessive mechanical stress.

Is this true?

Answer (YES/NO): YES